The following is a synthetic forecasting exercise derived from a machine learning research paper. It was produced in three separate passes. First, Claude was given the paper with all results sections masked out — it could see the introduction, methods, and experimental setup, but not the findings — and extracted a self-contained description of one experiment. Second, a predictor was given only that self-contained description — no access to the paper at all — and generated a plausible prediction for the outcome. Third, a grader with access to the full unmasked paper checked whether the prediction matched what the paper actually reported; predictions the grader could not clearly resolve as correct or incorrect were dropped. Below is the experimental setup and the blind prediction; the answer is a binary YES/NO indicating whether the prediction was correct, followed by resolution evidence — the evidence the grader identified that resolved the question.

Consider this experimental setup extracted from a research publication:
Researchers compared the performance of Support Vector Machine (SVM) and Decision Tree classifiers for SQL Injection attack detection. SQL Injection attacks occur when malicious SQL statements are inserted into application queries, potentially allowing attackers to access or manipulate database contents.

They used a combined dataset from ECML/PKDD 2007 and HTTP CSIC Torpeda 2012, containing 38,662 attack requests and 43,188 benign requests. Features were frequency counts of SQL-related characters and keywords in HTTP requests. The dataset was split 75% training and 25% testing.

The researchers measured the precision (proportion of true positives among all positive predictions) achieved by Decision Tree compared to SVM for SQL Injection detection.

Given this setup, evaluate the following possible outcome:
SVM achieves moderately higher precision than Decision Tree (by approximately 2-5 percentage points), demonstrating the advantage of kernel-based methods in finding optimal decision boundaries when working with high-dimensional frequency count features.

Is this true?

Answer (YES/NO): NO